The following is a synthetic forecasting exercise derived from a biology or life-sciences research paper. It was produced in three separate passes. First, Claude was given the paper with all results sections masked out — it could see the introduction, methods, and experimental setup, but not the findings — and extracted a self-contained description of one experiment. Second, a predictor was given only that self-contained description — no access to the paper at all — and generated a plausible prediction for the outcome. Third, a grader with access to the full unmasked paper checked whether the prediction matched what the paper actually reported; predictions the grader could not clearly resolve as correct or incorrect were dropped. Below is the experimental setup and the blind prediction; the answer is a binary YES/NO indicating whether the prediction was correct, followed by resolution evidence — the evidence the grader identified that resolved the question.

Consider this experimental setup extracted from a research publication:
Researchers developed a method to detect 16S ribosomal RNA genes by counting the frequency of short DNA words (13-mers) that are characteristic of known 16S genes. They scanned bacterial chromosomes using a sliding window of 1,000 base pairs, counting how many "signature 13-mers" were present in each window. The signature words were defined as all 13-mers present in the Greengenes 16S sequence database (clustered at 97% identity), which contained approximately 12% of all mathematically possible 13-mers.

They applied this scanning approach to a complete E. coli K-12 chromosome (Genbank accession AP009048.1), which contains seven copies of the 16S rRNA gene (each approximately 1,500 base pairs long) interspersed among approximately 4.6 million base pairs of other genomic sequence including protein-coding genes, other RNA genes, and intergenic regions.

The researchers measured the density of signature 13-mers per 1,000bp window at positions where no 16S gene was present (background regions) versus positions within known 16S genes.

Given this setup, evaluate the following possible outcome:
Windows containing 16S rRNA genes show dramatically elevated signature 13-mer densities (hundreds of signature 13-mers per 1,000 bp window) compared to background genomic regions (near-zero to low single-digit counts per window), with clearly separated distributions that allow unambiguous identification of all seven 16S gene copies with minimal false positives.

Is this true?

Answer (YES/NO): NO